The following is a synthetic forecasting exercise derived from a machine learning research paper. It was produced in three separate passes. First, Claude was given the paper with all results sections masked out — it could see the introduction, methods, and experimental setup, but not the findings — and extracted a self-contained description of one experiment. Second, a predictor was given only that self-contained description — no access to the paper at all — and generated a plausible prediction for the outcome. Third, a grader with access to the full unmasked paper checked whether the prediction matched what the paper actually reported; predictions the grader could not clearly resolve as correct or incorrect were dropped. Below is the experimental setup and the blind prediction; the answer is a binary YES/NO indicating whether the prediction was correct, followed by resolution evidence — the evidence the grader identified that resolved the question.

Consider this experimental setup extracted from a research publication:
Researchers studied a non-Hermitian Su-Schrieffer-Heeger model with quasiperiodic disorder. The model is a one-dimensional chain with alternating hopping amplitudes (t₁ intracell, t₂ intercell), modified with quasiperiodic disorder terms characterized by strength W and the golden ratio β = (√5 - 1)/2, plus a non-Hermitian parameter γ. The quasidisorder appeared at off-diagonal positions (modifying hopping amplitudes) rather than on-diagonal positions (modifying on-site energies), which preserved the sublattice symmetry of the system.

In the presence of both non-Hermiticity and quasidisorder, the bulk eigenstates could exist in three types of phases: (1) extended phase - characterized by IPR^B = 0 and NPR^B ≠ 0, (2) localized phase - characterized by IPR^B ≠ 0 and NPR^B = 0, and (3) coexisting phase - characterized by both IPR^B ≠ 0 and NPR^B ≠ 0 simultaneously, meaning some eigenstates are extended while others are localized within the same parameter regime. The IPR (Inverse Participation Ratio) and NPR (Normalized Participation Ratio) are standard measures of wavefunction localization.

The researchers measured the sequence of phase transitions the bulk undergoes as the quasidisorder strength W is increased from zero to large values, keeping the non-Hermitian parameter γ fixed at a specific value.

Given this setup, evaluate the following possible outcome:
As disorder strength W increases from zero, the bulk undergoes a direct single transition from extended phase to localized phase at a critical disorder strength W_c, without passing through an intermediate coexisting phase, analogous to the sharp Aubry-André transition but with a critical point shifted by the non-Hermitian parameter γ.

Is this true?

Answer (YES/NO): NO